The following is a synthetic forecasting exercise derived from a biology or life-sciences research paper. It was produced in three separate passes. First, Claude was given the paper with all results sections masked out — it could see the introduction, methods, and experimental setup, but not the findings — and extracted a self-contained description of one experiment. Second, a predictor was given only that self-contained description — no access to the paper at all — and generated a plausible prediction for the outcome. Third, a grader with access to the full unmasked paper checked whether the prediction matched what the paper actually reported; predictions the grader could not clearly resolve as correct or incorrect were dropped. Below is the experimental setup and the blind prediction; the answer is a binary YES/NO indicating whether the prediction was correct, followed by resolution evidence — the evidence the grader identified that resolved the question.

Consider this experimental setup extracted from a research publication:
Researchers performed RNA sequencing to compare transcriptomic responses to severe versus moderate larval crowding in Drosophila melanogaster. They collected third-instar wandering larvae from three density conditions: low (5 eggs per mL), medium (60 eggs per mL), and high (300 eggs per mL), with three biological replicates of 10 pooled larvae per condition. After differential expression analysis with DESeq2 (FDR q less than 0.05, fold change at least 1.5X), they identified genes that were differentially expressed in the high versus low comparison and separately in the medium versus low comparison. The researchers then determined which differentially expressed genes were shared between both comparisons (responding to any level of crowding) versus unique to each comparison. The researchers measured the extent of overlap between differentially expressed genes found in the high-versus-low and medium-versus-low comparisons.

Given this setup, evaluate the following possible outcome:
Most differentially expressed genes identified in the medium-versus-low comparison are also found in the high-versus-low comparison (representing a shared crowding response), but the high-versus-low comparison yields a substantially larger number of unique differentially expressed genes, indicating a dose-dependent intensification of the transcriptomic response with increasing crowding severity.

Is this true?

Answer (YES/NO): NO